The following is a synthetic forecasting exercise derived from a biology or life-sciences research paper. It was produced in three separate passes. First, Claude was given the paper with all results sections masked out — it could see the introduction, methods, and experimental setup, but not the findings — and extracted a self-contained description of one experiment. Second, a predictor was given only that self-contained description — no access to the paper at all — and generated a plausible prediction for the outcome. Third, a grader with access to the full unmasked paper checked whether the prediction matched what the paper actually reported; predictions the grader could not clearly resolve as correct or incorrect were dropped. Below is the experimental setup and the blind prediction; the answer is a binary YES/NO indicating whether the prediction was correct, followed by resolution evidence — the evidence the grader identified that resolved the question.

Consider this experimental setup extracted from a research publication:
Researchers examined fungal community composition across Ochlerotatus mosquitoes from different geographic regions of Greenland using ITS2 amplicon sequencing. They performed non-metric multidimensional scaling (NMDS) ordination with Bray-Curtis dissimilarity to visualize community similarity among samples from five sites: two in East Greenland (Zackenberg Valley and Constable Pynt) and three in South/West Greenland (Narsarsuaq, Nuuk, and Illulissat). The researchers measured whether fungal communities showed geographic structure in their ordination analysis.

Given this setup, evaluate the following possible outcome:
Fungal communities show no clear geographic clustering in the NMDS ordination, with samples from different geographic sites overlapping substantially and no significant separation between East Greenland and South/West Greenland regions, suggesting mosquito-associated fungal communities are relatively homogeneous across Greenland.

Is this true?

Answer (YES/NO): NO